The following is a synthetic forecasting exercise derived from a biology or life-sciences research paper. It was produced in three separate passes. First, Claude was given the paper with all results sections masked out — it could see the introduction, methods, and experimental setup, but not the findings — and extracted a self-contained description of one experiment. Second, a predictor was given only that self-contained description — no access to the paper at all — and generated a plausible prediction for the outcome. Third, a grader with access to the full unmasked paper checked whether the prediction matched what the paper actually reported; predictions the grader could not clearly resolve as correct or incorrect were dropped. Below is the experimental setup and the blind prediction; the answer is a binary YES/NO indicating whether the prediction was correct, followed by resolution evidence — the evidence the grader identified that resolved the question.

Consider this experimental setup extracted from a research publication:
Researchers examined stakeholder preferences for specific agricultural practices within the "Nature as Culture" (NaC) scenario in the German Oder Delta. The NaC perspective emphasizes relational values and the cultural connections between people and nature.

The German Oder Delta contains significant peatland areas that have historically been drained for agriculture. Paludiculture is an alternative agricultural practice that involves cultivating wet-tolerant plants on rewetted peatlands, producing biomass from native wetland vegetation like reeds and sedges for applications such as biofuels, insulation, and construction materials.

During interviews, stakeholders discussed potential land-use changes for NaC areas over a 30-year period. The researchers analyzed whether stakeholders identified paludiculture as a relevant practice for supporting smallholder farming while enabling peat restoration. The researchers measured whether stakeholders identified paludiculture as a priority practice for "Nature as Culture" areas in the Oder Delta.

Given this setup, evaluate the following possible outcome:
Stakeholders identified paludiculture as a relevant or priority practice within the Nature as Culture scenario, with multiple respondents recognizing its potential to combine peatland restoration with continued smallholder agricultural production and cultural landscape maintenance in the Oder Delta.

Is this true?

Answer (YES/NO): YES